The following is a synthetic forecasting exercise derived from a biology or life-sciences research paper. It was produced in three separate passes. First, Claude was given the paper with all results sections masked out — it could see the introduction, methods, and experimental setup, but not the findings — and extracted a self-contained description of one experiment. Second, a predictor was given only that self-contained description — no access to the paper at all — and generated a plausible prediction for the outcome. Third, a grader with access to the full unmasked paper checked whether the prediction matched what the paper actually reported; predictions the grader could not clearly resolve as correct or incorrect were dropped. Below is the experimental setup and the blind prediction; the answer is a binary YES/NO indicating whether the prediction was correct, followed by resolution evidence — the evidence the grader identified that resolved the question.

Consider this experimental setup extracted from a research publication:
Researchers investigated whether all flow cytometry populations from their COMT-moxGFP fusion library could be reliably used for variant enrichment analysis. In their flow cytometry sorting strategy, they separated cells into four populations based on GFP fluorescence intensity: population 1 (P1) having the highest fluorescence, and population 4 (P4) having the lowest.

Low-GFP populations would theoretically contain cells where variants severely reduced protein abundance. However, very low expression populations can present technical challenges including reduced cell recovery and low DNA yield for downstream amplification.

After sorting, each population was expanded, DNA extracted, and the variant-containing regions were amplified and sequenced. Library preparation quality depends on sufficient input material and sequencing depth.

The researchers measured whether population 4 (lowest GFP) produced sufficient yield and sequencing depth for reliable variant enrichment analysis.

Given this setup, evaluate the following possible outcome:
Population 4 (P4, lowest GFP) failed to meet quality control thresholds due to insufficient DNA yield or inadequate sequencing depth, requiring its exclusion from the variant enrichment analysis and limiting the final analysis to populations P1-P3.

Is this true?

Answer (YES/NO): YES